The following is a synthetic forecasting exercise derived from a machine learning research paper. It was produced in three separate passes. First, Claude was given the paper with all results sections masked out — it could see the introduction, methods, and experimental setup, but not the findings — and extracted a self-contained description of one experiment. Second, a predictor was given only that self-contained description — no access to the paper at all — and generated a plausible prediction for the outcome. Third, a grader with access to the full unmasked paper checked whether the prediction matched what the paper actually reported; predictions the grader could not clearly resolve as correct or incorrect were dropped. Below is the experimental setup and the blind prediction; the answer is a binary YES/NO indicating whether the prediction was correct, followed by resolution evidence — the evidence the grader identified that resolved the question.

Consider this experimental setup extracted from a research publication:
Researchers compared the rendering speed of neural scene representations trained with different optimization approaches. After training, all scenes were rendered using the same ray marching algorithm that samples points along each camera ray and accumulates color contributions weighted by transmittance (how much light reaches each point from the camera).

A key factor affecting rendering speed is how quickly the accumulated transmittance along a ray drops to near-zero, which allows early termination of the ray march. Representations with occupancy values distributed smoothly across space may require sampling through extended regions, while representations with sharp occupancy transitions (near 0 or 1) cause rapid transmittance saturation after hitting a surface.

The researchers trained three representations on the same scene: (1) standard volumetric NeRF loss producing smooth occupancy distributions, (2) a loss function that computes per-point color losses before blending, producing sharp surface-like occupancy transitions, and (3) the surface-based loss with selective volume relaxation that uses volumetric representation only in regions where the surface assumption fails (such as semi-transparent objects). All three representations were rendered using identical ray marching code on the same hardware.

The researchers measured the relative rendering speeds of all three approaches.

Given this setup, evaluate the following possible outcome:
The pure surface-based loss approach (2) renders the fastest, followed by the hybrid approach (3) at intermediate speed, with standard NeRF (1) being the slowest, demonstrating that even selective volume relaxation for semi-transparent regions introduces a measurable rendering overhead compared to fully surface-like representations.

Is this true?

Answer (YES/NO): YES